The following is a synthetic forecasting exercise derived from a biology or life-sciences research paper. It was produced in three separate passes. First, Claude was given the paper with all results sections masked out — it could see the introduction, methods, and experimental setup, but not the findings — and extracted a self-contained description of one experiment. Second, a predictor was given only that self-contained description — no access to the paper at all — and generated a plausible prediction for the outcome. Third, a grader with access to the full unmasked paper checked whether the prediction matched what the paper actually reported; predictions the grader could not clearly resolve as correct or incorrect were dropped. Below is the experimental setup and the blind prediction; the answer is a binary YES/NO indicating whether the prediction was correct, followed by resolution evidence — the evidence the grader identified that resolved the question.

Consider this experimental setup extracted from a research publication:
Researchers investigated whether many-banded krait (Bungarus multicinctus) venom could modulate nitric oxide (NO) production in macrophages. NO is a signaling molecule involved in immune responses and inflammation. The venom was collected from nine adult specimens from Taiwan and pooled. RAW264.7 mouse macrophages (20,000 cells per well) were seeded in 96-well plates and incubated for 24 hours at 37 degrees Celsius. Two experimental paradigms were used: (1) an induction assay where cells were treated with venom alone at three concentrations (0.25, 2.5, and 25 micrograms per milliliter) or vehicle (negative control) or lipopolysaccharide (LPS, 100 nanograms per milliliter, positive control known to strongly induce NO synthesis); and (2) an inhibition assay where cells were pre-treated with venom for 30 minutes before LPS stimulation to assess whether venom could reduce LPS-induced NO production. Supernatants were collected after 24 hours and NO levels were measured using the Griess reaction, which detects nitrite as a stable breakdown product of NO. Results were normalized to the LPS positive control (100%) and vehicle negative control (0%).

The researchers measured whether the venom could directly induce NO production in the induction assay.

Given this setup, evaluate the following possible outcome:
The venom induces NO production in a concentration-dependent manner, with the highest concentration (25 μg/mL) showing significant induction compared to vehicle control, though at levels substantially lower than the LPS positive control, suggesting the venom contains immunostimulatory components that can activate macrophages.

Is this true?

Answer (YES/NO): NO